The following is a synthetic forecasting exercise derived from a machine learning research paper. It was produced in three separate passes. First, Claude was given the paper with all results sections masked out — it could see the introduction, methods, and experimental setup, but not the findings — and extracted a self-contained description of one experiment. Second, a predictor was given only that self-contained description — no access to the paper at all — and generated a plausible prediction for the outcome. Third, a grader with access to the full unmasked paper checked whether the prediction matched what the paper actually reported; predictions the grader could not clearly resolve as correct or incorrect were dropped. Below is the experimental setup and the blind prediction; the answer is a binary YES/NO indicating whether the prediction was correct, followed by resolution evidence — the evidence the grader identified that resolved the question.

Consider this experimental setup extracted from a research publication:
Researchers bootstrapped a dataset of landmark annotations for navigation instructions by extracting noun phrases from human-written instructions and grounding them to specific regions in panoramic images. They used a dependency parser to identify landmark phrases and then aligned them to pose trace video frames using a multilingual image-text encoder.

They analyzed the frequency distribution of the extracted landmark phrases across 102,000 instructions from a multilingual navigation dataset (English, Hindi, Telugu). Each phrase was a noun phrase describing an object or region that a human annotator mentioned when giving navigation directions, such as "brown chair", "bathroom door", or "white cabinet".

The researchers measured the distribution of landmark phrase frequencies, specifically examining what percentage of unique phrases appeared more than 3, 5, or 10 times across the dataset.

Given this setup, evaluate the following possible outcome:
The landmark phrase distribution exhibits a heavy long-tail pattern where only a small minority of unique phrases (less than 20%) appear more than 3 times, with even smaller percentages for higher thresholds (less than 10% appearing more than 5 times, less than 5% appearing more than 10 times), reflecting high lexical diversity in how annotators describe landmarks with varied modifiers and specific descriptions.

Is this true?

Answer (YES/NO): NO